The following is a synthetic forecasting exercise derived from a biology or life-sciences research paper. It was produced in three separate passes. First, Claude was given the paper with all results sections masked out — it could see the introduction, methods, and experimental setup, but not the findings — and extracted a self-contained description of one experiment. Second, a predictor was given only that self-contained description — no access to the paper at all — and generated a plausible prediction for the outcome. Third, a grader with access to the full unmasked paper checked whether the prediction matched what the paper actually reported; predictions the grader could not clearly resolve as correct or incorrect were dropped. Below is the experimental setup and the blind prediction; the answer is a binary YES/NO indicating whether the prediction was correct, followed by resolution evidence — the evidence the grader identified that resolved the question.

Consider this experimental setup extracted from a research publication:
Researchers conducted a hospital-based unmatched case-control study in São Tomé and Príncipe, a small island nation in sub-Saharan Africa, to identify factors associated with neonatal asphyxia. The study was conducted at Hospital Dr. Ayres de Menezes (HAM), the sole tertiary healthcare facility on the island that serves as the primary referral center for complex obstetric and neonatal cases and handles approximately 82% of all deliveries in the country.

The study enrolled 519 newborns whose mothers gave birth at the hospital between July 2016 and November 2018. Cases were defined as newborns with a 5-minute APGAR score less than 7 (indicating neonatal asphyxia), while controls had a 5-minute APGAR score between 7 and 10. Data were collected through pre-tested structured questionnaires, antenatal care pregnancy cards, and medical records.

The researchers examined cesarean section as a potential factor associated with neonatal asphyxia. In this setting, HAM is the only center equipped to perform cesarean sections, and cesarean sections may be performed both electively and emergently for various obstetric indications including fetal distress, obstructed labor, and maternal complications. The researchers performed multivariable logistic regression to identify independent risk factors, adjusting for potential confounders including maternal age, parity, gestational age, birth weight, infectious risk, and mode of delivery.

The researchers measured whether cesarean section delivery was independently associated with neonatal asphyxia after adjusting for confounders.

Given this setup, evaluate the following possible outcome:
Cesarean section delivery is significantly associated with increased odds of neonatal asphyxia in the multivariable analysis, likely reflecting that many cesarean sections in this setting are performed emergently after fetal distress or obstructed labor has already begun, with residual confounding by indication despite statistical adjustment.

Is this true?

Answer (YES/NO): NO